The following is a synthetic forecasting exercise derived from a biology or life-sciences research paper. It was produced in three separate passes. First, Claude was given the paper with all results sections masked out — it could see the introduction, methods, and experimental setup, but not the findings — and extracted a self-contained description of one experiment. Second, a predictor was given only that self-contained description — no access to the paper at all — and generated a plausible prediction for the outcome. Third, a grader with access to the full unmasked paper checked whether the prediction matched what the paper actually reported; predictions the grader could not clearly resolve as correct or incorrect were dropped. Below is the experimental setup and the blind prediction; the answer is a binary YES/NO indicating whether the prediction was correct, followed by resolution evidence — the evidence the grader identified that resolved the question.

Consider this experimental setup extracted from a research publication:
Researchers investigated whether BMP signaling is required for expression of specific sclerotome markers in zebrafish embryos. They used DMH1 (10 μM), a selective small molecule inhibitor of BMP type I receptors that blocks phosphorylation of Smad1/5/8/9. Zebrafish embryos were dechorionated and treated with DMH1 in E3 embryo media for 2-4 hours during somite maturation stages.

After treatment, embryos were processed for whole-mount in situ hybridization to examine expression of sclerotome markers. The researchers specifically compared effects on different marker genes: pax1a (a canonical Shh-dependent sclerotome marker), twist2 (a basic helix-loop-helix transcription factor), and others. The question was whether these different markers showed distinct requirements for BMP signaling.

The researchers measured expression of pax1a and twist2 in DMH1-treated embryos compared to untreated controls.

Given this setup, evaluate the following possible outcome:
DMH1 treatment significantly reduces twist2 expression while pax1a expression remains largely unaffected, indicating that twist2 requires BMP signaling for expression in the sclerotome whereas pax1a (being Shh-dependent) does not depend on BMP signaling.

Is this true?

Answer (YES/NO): NO